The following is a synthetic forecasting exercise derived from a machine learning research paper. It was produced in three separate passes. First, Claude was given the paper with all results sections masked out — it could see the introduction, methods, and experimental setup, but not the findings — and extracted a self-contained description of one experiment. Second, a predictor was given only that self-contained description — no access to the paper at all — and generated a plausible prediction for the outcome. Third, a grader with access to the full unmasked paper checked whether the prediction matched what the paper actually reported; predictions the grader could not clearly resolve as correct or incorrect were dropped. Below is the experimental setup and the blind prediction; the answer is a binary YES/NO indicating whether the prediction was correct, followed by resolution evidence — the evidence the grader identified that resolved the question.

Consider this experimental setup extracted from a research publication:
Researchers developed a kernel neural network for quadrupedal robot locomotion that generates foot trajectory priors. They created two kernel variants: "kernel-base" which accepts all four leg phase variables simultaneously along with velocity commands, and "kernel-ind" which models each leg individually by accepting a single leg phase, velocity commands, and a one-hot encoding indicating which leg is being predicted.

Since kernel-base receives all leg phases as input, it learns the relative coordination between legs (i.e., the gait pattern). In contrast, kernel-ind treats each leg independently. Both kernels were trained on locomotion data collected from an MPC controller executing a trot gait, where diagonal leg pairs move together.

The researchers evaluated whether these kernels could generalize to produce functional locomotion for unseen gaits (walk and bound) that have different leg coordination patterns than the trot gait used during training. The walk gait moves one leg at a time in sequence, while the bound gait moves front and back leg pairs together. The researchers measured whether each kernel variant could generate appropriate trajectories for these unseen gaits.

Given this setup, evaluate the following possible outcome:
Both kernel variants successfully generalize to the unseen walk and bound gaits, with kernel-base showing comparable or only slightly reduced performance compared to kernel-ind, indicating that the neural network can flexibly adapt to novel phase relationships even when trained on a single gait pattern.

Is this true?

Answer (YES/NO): NO